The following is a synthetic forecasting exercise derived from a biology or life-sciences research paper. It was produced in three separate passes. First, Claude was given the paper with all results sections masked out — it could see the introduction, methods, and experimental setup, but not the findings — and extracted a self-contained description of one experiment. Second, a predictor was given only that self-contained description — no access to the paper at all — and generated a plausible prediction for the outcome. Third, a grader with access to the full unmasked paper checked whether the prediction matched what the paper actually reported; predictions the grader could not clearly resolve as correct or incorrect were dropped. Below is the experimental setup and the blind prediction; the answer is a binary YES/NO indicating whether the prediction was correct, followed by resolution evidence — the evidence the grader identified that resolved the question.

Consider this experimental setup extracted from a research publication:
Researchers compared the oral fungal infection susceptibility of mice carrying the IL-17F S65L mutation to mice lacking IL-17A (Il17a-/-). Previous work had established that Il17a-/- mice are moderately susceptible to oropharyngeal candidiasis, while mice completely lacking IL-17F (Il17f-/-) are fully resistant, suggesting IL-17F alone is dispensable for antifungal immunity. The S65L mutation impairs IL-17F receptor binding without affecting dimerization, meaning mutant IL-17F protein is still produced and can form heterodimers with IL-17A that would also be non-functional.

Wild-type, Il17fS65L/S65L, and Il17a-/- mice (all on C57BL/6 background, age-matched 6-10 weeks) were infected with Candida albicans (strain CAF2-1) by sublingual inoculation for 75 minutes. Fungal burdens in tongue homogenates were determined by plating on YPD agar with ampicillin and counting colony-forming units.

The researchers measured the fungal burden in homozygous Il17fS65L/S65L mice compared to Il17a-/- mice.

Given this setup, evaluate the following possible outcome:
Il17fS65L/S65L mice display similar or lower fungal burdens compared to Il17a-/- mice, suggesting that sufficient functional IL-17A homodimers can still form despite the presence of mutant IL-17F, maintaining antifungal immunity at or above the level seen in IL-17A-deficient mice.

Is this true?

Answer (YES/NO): NO